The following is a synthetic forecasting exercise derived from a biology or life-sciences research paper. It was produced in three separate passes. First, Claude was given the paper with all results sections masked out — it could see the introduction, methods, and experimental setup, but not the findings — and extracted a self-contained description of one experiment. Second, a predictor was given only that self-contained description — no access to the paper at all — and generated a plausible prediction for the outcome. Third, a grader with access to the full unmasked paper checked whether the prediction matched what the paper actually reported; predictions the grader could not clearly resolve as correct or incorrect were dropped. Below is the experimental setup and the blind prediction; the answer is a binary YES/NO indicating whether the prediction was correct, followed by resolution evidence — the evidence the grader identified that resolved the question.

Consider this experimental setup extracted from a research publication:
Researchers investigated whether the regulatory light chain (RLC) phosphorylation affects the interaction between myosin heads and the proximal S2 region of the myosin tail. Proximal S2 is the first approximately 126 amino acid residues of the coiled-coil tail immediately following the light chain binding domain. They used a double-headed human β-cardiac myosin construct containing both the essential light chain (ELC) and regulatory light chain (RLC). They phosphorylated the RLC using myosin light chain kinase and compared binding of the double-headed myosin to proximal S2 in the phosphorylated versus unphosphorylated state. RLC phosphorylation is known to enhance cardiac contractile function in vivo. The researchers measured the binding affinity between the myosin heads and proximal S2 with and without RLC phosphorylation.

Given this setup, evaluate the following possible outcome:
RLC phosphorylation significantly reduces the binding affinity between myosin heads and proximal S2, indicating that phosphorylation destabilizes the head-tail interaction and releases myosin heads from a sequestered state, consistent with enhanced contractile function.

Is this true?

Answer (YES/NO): YES